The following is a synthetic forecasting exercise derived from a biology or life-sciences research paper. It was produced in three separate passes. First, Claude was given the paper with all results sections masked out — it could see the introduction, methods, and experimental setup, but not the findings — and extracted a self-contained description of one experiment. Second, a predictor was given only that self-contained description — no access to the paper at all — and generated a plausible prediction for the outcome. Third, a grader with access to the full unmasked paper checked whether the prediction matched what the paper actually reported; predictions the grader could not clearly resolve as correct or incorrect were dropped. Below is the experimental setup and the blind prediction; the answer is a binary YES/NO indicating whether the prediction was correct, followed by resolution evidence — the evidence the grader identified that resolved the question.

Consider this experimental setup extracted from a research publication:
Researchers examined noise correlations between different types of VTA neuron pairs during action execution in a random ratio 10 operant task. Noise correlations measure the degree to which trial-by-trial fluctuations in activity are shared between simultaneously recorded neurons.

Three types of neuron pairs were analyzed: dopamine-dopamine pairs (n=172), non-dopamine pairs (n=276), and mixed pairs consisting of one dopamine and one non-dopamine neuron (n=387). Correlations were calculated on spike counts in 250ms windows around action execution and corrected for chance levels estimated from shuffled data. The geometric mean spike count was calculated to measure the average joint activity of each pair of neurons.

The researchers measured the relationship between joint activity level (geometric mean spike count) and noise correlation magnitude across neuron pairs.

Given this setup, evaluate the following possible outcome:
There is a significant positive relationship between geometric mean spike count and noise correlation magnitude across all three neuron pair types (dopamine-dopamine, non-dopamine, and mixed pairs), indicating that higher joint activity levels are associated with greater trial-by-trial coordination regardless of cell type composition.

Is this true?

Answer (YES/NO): NO